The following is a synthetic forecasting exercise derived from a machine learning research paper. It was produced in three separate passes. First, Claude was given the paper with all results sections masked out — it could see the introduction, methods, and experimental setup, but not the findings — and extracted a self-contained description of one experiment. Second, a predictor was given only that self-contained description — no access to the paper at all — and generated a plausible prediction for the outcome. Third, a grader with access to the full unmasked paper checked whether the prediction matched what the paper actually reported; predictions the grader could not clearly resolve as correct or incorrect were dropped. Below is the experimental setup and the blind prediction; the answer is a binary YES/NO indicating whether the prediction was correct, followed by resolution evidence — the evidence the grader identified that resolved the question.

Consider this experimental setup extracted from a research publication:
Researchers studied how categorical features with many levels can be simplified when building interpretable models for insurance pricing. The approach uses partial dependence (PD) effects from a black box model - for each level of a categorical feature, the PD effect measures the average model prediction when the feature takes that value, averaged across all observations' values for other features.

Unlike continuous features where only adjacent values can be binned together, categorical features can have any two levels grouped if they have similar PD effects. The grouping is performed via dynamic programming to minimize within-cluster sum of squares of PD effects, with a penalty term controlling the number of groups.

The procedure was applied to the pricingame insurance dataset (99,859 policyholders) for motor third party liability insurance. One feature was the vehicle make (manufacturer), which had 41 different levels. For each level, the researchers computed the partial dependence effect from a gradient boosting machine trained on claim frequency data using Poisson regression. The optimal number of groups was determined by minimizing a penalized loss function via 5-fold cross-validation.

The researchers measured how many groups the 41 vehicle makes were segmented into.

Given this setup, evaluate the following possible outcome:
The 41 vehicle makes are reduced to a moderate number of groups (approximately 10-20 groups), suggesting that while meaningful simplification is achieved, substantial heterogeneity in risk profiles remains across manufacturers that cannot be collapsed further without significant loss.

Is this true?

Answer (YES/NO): YES